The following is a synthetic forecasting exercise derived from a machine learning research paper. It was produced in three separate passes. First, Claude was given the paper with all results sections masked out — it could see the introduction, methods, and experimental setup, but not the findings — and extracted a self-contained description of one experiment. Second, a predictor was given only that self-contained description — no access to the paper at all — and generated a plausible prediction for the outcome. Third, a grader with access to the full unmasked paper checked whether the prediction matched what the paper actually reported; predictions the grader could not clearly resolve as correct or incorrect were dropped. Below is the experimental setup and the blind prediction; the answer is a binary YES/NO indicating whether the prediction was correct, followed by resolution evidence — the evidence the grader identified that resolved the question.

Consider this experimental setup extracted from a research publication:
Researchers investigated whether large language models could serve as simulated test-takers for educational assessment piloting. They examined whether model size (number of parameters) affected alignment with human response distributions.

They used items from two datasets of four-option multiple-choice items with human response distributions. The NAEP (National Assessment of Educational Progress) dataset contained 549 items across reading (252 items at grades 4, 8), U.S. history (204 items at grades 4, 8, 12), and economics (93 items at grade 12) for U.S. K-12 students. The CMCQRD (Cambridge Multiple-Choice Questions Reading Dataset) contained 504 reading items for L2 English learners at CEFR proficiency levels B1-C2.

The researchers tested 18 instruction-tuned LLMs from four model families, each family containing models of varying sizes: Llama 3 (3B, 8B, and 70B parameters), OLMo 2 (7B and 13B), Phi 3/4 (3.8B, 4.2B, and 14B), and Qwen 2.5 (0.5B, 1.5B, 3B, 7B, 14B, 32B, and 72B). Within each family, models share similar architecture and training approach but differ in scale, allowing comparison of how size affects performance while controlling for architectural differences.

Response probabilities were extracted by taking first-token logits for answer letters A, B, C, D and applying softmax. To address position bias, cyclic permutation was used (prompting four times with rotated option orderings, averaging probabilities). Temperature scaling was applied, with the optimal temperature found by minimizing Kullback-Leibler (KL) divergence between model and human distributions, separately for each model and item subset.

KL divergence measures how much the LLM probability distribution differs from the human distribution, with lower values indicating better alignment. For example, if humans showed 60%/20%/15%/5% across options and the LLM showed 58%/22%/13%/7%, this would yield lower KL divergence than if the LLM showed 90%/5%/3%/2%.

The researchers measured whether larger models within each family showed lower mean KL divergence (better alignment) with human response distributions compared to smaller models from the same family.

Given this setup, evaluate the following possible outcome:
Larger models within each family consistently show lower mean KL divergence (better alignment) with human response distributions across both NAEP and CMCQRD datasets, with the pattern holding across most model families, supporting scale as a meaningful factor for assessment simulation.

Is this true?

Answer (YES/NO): YES